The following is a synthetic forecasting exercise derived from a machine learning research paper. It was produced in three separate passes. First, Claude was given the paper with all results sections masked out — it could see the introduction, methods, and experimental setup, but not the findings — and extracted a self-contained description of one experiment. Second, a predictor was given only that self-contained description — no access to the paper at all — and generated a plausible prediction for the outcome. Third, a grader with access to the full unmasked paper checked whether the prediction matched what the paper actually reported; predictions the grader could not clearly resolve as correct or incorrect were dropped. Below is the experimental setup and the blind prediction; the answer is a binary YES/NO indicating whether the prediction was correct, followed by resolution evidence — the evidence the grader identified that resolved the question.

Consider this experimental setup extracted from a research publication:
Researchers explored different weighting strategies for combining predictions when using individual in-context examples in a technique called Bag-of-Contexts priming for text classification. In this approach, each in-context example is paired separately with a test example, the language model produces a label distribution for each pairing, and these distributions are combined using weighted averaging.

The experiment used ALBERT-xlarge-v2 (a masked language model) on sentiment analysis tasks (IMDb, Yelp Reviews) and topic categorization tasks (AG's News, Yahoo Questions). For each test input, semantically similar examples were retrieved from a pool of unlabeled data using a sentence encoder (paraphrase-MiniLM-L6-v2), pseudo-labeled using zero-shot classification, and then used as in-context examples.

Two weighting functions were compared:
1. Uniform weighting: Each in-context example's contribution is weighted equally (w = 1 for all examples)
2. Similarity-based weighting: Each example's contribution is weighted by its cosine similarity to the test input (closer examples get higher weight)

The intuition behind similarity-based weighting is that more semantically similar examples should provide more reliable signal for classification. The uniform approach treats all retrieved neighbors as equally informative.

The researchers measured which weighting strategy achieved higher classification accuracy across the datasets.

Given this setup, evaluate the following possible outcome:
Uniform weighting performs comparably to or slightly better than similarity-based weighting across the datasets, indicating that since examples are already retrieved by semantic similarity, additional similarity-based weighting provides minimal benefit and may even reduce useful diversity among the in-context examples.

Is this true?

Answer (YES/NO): YES